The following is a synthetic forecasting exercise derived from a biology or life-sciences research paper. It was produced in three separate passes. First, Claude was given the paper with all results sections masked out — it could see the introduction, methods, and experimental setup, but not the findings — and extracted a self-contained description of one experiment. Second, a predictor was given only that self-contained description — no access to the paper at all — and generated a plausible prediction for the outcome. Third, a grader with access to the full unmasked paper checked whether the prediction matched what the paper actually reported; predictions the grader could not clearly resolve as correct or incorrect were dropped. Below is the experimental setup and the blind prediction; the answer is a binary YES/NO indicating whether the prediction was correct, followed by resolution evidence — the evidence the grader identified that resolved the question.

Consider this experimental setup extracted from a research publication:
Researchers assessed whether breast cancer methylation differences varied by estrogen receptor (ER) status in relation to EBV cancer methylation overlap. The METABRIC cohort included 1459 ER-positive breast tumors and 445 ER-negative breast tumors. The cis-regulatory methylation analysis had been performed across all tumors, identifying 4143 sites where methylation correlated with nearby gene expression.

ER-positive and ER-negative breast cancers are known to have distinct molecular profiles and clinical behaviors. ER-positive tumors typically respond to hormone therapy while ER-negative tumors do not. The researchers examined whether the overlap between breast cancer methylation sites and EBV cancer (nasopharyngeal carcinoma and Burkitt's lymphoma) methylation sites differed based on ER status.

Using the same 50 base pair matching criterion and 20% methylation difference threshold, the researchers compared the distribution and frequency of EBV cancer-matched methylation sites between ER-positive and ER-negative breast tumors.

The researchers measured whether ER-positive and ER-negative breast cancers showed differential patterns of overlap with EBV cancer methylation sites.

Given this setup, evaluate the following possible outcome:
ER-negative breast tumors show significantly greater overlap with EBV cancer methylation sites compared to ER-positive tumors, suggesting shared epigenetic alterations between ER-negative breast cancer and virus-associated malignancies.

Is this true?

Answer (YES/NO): NO